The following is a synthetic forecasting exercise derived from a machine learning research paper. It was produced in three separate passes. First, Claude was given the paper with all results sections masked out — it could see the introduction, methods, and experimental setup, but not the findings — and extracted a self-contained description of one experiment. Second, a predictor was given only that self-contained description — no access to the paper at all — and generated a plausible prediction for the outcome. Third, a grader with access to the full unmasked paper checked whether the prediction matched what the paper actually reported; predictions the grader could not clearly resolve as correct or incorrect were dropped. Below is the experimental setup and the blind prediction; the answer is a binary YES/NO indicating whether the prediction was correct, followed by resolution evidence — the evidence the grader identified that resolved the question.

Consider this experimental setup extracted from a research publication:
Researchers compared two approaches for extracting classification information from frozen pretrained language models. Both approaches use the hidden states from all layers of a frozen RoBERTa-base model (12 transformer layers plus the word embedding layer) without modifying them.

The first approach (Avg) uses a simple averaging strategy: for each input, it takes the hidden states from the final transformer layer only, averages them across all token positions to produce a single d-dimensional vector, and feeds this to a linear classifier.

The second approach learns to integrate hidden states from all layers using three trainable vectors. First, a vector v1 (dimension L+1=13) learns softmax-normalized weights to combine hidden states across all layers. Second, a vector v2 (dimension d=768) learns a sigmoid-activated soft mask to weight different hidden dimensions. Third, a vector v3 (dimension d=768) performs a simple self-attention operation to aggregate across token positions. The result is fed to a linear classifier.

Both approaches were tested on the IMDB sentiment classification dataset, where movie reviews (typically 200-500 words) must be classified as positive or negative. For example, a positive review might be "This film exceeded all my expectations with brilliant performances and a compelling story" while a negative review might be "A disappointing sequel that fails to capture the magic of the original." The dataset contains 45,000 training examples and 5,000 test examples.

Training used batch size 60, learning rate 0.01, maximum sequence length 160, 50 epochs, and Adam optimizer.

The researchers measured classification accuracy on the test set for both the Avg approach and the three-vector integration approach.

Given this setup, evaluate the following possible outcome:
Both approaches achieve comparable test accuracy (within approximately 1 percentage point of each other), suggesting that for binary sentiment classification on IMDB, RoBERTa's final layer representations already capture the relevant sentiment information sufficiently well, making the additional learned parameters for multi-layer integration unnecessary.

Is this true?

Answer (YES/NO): NO